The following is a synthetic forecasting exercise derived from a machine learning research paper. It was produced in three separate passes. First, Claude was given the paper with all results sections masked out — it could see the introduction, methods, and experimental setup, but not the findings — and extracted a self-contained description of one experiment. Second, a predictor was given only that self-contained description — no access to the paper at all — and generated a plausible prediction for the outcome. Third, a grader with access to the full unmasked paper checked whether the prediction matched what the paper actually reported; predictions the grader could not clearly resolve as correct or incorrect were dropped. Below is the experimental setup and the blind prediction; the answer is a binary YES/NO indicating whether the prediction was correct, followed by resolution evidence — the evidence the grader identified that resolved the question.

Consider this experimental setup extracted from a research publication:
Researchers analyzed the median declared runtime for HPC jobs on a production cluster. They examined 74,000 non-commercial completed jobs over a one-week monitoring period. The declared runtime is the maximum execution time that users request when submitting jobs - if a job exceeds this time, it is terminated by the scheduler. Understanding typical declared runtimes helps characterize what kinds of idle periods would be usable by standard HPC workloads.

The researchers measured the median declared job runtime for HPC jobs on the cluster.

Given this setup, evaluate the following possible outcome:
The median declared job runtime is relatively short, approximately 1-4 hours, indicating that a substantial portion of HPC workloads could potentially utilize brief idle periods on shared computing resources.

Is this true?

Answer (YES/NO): YES